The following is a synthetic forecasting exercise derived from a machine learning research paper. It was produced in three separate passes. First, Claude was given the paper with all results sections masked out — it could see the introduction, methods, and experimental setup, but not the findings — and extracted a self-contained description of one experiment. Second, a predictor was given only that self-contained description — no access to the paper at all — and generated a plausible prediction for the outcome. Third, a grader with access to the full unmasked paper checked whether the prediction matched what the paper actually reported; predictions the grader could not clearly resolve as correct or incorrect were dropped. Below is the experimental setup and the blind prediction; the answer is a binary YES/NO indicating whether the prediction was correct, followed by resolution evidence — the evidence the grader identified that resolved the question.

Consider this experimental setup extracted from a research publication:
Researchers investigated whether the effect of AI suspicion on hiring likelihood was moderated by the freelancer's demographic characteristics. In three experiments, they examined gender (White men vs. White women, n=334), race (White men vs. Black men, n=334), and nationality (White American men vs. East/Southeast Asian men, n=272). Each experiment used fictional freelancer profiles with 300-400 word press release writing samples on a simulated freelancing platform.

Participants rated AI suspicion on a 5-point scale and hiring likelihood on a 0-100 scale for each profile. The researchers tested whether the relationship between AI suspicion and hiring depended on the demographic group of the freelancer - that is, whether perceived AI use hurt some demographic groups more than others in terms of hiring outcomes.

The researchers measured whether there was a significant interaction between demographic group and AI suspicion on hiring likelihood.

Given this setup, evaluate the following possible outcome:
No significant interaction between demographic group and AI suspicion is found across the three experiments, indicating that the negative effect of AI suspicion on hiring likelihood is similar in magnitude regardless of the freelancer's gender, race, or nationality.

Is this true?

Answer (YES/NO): YES